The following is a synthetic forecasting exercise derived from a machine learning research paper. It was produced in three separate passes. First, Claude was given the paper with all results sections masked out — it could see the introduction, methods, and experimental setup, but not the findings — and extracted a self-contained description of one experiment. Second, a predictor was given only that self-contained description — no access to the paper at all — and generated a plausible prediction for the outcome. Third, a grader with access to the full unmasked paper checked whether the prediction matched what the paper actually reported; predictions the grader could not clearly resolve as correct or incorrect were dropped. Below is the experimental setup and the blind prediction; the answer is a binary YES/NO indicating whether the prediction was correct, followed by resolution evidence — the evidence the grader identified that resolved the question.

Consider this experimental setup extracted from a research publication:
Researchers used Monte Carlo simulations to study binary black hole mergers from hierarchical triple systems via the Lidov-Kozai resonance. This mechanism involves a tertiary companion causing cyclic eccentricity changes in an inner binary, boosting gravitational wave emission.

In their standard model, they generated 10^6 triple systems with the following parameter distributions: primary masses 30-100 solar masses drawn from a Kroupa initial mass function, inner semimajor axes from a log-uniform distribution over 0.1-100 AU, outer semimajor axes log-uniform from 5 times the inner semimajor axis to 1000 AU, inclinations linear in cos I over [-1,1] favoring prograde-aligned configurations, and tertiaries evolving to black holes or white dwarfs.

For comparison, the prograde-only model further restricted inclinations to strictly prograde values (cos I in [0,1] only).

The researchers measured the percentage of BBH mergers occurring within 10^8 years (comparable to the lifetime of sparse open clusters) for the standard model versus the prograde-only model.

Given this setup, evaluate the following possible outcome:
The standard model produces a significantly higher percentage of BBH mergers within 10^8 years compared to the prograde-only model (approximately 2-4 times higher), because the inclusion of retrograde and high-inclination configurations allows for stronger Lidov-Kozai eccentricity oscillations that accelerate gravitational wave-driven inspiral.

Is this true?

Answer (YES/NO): YES